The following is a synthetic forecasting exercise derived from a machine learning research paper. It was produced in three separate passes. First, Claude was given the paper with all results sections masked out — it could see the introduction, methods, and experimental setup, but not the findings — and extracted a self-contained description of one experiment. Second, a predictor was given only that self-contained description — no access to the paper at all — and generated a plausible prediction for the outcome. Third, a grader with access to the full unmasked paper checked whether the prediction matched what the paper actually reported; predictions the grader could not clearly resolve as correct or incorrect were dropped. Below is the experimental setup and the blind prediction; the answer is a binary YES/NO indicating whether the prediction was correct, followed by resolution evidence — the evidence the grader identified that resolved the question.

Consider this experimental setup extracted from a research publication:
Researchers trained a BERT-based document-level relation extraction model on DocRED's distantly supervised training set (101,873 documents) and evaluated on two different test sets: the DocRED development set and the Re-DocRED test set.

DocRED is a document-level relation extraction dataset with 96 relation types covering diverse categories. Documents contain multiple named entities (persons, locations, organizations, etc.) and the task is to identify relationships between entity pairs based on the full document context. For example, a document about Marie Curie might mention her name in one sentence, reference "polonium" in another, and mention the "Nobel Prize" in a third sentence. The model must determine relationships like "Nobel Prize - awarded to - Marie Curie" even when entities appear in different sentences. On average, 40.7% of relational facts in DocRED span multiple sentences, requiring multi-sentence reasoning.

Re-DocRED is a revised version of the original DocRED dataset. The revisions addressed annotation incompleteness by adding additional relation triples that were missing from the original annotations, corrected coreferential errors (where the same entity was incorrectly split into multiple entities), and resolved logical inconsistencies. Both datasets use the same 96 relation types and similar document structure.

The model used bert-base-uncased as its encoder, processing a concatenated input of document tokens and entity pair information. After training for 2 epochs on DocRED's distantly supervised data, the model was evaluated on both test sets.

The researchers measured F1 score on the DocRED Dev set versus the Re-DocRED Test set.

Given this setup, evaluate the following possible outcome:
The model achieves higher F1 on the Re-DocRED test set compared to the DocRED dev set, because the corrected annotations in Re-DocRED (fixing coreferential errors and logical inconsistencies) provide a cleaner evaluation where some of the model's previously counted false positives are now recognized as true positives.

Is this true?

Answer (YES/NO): NO